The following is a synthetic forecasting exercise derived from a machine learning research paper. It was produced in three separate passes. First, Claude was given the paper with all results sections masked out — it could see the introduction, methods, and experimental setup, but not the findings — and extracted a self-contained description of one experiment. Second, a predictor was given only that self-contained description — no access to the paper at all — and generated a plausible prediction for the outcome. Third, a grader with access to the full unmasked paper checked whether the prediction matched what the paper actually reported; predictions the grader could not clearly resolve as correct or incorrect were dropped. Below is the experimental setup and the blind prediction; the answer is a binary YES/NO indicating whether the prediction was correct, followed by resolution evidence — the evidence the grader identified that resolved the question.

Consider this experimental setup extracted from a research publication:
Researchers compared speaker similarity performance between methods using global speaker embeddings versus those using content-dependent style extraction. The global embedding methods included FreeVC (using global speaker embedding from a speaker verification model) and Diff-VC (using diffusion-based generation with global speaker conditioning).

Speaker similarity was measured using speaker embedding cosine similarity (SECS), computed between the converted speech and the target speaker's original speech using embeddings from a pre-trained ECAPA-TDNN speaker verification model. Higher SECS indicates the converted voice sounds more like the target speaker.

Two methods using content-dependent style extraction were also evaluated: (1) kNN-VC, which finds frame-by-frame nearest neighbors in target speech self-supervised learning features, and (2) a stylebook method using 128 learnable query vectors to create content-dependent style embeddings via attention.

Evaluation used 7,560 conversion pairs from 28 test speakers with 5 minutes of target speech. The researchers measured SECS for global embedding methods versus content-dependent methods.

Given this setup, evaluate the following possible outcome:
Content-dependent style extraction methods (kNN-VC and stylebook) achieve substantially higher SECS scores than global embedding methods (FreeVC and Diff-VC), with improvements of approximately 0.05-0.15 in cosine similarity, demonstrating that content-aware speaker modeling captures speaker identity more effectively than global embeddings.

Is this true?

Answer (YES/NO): NO